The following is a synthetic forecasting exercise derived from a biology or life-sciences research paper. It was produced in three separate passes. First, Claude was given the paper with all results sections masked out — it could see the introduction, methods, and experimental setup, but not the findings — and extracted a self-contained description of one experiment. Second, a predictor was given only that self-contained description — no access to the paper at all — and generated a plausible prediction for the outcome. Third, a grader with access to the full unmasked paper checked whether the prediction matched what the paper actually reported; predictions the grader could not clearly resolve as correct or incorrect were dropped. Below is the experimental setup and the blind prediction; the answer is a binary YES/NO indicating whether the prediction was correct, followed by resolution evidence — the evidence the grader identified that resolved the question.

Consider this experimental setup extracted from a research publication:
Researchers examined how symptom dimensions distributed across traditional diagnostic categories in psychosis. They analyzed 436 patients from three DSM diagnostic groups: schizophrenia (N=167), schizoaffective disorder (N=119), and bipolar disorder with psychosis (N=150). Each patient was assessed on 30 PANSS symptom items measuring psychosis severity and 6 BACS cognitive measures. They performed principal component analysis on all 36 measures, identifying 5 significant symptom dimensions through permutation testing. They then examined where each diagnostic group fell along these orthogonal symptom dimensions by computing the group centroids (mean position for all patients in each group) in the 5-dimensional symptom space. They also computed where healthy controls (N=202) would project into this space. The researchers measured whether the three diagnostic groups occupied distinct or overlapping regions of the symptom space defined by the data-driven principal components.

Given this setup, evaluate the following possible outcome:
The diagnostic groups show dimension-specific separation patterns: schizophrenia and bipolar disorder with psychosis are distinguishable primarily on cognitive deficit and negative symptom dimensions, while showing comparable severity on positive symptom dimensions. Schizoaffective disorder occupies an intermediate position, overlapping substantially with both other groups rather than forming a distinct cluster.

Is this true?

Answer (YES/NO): NO